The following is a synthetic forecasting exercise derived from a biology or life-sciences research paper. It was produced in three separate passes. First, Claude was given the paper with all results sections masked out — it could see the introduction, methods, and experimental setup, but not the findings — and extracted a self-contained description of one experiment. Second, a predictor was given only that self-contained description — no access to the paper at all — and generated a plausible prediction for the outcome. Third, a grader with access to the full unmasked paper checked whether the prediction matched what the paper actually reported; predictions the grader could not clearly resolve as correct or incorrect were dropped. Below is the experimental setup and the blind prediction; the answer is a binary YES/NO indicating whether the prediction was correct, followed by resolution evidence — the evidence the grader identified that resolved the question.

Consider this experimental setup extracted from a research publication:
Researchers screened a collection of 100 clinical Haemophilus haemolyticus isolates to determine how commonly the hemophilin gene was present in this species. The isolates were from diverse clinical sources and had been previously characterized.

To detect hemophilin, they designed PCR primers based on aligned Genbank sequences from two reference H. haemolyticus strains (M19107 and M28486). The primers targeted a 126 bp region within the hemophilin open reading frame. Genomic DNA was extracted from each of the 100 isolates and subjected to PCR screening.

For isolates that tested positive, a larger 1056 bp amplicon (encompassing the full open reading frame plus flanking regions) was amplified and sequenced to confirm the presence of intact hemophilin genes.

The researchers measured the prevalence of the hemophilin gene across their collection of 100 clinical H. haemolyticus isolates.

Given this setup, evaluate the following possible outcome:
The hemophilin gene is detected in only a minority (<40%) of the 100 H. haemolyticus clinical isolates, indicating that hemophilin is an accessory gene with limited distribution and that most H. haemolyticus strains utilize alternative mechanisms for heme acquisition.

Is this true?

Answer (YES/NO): NO